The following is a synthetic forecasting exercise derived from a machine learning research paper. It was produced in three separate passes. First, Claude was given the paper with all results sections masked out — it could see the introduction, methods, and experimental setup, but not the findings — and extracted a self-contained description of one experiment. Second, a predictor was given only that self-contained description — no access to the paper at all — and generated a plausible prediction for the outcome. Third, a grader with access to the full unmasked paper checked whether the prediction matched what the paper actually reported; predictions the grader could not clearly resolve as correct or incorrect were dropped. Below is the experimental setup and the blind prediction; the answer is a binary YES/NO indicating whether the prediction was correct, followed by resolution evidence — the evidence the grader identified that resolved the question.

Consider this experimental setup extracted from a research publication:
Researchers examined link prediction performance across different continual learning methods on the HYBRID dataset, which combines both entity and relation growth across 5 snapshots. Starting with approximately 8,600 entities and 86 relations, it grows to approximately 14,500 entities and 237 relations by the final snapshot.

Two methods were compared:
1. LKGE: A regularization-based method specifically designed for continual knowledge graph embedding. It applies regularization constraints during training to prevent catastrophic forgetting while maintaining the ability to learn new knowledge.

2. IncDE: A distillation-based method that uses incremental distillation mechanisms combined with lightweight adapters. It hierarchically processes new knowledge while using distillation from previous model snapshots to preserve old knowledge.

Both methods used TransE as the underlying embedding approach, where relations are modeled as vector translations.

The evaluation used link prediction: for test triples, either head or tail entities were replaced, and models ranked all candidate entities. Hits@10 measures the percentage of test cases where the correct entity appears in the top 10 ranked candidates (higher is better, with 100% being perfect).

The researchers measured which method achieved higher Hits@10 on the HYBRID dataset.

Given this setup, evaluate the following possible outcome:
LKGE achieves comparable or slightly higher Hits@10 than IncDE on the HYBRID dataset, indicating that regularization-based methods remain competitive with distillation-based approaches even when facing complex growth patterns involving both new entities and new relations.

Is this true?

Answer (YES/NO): NO